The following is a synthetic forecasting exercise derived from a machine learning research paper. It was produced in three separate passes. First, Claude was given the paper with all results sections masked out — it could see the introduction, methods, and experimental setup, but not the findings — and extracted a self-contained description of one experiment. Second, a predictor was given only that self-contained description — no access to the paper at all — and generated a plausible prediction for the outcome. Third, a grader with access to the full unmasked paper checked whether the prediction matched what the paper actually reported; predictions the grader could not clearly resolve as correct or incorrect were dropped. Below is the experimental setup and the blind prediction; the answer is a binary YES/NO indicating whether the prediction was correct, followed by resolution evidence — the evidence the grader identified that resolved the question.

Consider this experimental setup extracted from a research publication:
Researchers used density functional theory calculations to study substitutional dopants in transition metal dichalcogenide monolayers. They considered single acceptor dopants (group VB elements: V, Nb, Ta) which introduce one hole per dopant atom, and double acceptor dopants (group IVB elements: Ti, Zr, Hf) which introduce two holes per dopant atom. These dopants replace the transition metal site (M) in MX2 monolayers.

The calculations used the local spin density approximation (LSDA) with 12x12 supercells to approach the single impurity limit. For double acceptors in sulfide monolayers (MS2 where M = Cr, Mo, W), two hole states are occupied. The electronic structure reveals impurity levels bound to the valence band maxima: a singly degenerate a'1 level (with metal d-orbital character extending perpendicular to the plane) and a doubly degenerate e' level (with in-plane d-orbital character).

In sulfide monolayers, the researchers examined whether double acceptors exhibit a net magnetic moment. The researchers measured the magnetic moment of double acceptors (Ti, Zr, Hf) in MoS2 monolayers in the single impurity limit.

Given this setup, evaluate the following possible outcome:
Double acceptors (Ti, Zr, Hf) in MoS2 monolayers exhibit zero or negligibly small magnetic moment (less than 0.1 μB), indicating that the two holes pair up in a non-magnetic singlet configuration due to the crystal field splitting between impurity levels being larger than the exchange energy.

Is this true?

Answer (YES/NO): YES